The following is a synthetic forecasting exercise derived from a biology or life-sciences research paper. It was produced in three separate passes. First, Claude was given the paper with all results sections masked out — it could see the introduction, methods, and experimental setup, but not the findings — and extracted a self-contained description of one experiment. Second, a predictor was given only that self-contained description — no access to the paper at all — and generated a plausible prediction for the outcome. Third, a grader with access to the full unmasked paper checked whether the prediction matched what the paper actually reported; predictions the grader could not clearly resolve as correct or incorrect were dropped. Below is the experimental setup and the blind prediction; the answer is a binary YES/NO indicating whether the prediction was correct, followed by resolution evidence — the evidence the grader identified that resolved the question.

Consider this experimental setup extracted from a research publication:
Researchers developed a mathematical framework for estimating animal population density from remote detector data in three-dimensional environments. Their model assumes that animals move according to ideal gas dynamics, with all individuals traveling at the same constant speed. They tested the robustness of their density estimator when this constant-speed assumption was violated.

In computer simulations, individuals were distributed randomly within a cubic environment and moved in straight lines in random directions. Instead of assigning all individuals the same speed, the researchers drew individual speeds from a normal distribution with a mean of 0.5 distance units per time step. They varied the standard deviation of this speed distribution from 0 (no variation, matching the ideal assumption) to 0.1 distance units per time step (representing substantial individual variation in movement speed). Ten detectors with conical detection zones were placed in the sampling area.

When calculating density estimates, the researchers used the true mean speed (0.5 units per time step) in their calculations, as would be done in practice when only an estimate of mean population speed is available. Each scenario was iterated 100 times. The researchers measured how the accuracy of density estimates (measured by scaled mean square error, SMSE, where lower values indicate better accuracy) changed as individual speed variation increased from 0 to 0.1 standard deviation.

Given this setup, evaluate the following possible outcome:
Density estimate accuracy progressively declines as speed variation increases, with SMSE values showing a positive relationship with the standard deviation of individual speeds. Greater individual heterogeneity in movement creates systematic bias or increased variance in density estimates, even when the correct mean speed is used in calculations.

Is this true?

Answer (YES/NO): NO